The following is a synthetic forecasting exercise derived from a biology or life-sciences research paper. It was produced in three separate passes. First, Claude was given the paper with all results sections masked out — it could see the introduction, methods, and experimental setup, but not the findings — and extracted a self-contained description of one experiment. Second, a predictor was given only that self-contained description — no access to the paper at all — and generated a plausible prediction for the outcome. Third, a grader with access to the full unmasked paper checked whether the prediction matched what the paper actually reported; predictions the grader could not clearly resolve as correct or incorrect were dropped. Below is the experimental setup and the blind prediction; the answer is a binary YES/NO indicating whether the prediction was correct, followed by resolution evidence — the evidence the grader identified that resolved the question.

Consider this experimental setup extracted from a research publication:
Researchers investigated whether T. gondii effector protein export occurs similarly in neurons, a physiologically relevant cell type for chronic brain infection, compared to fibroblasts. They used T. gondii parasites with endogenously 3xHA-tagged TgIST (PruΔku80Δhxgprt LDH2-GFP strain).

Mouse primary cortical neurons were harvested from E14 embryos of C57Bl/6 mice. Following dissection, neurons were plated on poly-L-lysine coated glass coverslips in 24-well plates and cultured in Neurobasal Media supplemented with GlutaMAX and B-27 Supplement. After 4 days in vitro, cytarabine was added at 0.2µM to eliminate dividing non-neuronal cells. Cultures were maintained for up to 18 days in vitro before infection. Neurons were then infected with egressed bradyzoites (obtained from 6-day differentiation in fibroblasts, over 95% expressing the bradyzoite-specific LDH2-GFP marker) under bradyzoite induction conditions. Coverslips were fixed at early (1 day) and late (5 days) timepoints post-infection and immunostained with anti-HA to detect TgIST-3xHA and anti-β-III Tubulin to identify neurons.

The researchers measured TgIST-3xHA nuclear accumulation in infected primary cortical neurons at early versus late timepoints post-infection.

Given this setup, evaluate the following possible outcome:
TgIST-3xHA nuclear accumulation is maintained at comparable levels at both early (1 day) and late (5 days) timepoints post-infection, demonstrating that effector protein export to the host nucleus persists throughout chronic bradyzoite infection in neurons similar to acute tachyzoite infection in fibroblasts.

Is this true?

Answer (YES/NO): NO